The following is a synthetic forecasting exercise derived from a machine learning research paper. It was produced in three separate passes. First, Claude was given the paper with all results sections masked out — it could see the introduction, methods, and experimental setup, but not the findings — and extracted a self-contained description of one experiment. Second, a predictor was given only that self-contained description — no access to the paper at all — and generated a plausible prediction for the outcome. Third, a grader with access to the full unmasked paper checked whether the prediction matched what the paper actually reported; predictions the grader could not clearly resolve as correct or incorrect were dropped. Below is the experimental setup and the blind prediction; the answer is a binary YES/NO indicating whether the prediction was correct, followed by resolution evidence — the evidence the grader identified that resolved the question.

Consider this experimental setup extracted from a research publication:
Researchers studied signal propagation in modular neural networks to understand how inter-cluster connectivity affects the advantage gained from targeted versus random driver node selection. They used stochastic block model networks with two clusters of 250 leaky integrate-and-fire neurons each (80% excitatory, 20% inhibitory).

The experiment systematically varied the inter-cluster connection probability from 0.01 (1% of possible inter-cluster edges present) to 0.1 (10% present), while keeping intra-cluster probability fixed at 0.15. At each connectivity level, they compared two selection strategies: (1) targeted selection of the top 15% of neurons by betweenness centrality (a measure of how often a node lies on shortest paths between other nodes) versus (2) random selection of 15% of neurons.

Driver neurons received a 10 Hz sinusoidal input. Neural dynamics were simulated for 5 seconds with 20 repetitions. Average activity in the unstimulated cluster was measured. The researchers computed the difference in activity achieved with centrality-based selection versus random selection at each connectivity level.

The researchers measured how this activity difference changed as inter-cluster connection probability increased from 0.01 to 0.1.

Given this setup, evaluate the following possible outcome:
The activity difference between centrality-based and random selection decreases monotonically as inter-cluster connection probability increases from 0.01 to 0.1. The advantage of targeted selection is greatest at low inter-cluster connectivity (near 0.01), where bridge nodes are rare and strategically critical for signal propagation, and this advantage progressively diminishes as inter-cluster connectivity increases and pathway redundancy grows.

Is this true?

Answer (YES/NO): NO